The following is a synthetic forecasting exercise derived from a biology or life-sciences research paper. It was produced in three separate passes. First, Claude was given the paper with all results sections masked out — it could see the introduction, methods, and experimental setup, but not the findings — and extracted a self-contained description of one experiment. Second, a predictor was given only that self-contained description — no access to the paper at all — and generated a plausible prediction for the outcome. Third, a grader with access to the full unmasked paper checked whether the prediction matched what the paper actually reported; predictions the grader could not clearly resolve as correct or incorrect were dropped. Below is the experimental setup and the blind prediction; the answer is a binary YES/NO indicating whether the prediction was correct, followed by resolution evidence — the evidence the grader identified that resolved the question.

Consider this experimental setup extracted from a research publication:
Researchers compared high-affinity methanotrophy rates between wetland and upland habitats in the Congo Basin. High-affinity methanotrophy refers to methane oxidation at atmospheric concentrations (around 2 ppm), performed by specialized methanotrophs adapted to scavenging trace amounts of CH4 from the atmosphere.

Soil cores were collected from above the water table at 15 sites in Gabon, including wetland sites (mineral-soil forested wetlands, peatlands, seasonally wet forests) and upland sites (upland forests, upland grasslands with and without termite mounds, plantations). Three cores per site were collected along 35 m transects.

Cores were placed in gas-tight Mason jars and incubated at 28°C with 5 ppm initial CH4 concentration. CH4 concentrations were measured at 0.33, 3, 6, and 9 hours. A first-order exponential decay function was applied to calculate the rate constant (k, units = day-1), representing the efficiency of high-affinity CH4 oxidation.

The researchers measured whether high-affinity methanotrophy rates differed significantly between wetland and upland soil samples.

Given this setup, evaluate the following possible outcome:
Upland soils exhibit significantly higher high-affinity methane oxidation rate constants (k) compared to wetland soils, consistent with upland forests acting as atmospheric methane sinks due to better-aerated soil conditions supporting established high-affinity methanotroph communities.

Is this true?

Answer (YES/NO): YES